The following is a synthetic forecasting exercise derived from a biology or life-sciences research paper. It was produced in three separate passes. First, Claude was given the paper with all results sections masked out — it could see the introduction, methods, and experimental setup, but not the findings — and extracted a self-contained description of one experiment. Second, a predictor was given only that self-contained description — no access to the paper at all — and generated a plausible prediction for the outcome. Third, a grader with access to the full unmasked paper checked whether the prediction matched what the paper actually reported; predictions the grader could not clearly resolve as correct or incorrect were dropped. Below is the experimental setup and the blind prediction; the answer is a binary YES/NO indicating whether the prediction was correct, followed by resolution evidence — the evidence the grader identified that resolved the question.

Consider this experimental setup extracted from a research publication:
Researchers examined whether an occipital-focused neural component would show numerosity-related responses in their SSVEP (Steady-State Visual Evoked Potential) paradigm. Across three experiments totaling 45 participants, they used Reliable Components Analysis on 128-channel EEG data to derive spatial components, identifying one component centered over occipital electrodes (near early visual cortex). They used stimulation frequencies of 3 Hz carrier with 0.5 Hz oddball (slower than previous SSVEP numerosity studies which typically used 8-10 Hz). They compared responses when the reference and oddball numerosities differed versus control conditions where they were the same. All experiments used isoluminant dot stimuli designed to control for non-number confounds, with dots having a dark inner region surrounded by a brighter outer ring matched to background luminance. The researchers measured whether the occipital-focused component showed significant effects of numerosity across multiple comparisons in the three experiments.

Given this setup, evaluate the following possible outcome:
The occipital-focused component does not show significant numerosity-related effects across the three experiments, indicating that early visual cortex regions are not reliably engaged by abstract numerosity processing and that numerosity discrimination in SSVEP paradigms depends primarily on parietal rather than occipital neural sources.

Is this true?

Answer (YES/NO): NO